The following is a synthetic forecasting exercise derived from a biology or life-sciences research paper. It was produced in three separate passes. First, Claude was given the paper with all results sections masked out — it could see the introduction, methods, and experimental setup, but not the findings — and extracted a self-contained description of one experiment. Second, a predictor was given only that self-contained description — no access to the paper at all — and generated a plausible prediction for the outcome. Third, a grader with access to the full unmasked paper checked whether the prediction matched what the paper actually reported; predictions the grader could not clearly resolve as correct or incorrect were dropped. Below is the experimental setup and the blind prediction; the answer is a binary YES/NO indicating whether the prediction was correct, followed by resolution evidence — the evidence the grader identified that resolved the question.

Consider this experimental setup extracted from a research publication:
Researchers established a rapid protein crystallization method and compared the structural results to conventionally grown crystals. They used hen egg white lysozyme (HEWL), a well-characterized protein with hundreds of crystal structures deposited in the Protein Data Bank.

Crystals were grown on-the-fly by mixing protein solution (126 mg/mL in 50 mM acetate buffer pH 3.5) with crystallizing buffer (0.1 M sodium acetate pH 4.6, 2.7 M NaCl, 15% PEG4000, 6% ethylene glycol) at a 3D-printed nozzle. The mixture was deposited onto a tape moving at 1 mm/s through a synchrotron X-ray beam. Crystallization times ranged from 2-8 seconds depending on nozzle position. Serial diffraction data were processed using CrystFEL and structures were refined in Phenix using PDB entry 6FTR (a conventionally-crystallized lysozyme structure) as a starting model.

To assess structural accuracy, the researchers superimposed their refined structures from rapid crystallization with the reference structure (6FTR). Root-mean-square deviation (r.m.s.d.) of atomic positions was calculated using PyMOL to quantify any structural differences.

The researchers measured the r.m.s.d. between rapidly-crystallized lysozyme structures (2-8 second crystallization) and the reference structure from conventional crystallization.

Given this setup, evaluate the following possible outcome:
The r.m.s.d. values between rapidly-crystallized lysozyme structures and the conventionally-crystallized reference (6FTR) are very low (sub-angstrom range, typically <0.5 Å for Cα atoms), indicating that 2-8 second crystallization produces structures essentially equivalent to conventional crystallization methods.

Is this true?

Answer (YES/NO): YES